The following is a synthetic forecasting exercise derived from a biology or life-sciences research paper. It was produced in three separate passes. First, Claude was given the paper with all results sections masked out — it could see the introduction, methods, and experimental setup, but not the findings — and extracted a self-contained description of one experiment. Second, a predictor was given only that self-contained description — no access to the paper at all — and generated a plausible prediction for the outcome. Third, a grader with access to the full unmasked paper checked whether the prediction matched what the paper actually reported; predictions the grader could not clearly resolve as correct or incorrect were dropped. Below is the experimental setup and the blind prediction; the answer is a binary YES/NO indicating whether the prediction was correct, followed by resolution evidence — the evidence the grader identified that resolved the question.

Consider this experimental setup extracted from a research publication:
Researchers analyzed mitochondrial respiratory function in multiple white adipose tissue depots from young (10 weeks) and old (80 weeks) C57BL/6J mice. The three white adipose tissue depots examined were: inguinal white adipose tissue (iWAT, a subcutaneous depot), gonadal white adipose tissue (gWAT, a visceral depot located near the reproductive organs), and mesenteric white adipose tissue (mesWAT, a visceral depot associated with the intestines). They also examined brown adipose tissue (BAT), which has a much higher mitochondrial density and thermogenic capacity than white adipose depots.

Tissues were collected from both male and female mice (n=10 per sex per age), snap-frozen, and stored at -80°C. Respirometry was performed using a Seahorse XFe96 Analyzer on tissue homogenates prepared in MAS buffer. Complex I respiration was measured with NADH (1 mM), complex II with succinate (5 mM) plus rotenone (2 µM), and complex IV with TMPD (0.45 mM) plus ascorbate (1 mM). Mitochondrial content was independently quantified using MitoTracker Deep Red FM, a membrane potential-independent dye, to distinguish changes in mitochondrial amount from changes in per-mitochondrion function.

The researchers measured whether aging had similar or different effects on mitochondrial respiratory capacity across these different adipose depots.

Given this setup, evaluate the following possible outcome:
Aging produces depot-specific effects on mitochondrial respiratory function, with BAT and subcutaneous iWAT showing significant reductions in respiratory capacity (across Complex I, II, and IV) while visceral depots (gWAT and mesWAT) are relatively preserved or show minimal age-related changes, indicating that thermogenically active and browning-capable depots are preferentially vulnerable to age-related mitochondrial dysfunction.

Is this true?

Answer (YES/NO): NO